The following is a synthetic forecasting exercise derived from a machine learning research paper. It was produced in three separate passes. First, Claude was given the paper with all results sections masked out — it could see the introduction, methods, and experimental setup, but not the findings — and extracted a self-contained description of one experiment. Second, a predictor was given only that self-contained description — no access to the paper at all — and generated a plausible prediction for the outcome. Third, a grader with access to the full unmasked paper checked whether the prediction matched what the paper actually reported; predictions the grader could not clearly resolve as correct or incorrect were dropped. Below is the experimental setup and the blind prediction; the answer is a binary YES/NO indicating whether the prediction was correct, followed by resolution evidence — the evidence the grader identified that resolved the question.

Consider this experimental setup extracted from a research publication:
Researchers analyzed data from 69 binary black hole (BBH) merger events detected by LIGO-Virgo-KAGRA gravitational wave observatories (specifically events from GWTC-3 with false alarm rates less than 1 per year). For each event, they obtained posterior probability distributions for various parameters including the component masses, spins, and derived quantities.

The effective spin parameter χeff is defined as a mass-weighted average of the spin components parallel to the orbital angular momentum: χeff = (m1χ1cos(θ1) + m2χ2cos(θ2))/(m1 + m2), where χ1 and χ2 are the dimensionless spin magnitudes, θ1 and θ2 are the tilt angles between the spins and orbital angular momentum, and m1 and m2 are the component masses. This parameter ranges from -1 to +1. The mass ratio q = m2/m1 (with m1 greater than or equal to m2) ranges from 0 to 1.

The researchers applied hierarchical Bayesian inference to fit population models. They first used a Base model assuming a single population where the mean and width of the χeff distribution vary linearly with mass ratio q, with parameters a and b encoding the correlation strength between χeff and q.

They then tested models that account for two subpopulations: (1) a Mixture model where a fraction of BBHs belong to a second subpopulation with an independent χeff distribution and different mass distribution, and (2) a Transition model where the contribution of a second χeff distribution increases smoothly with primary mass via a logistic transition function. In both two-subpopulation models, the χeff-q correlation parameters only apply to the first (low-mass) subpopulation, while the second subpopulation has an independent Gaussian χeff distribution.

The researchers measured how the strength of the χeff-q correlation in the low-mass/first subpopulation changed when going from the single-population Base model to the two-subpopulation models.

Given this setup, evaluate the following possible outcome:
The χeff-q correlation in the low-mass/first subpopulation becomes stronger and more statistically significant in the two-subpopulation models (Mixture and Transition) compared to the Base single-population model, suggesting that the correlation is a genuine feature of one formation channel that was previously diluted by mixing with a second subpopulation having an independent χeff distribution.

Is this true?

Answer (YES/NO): NO